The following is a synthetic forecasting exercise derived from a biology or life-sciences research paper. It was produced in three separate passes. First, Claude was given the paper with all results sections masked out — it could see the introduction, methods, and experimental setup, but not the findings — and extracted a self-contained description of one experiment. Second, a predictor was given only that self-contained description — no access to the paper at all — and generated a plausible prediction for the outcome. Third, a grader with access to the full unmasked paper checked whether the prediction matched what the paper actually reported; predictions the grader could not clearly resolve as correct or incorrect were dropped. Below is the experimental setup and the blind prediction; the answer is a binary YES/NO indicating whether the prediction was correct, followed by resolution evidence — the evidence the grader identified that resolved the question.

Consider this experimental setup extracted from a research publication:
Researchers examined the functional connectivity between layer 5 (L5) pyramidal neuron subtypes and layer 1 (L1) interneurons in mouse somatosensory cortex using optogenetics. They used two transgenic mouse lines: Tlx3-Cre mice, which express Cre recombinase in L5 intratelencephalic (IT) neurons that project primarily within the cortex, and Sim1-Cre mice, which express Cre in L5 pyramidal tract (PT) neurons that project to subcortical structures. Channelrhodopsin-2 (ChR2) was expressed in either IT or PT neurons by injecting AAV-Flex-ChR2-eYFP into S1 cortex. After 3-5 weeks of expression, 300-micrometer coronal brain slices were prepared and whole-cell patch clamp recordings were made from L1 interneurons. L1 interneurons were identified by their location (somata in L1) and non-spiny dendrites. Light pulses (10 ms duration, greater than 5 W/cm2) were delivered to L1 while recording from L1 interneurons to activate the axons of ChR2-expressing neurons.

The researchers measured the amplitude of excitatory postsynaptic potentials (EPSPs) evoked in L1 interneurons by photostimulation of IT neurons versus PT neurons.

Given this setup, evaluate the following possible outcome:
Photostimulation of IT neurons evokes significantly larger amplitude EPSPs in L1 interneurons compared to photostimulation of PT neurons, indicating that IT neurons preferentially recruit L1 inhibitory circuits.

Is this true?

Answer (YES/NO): YES